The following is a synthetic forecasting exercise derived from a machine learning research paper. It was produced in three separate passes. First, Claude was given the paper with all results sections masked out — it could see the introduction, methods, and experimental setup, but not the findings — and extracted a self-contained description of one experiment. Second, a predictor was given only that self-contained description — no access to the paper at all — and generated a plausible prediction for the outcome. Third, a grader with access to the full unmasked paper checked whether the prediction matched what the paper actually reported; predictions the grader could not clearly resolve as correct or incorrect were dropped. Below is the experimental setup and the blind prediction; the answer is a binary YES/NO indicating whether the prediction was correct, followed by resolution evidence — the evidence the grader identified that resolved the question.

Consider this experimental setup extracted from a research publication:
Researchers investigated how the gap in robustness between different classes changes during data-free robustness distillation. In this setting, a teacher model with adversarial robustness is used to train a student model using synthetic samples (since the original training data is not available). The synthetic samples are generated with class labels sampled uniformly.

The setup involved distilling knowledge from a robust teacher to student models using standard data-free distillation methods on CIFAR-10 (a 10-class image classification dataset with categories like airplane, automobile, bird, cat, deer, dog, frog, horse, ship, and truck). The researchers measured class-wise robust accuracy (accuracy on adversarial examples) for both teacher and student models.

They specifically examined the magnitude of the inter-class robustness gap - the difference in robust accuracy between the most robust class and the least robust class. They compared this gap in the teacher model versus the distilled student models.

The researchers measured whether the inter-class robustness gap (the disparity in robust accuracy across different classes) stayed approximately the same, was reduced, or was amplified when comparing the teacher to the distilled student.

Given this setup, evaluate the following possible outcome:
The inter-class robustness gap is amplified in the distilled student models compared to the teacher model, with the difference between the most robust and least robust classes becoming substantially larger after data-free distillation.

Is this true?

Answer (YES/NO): YES